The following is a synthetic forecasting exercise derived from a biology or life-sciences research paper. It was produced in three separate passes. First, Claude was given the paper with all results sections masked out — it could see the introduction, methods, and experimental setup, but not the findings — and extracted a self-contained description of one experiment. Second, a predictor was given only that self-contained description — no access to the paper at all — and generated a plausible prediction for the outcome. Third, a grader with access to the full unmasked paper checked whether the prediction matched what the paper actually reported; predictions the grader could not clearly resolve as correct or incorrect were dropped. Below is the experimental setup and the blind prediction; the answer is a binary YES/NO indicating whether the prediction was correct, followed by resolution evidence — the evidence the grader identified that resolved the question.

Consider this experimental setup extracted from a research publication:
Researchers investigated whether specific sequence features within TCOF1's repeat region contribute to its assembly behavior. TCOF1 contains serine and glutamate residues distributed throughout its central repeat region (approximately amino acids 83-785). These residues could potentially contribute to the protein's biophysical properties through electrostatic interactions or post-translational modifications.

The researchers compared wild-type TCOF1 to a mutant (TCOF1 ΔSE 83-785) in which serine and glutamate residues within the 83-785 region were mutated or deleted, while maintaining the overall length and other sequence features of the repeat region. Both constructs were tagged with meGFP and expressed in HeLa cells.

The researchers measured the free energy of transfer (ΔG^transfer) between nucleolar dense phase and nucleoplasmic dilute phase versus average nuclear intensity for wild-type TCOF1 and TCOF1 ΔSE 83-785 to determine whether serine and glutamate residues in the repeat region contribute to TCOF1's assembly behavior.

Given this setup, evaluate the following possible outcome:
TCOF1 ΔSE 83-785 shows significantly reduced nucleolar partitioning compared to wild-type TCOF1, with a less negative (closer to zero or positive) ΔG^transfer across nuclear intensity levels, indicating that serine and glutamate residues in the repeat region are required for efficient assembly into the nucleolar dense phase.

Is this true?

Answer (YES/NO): YES